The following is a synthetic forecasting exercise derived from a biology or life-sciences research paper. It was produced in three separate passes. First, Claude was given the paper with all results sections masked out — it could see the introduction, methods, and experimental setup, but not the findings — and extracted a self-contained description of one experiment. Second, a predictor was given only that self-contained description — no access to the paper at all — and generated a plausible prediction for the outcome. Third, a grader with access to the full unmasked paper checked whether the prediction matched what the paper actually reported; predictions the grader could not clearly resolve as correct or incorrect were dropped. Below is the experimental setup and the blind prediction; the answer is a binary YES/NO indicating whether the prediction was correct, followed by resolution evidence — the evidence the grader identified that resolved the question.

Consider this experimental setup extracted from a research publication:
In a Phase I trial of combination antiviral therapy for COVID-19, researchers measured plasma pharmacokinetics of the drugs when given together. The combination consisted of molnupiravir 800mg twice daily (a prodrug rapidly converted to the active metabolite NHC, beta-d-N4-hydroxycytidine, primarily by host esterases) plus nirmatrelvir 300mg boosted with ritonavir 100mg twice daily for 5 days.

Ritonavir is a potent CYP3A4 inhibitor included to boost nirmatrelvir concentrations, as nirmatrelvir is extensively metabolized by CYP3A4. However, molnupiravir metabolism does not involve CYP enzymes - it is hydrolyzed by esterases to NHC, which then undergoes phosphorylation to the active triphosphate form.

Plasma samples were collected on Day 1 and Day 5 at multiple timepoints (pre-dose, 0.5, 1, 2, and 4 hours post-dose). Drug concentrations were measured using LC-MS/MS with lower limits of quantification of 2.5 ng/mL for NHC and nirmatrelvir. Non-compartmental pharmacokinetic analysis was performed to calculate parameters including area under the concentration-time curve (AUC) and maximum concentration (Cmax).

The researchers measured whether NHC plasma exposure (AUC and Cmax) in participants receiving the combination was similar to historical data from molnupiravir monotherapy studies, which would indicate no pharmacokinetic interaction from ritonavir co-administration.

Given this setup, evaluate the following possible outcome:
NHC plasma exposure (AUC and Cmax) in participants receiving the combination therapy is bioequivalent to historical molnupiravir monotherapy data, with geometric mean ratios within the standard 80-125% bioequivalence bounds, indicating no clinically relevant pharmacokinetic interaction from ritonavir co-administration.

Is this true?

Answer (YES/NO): NO